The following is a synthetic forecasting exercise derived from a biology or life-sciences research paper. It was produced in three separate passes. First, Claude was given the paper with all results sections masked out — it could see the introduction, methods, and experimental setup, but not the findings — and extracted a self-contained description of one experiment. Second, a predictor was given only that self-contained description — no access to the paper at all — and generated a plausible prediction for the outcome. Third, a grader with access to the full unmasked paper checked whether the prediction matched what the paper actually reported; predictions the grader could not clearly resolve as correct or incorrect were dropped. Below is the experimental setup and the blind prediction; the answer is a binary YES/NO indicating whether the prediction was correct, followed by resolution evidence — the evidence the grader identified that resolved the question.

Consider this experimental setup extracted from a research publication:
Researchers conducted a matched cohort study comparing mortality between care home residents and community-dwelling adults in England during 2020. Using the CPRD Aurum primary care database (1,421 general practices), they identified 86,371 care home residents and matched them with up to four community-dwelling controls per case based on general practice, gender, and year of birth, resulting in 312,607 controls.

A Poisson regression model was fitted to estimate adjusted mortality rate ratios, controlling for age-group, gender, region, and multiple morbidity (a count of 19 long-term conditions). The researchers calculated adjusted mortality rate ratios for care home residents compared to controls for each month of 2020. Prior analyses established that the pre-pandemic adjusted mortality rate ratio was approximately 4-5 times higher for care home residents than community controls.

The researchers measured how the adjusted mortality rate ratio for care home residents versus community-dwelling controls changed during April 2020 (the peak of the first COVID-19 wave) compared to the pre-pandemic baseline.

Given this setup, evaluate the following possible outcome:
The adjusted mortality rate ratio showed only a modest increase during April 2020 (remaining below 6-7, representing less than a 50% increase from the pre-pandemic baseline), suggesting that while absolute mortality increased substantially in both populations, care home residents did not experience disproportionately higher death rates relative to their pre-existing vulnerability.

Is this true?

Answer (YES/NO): NO